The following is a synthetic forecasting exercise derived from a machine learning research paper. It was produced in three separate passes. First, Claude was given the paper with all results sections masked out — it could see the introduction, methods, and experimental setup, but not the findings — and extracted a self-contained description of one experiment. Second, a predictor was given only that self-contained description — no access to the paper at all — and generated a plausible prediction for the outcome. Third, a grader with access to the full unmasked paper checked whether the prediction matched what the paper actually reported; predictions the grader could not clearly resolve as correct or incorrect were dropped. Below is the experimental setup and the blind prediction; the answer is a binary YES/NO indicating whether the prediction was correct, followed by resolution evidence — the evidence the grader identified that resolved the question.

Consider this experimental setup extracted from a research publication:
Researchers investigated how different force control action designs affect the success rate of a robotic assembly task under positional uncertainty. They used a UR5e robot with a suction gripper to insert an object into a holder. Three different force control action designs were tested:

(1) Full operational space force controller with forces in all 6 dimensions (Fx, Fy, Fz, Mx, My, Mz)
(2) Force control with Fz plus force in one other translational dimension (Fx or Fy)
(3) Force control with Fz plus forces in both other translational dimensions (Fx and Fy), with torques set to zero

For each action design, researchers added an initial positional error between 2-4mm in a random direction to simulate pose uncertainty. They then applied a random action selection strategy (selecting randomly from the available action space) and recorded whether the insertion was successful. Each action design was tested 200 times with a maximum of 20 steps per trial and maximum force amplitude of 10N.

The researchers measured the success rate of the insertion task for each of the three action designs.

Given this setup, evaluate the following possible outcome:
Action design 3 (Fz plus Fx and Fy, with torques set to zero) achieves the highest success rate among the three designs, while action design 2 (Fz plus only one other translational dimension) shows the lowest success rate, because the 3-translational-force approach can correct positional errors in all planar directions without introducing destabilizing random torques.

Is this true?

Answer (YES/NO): NO